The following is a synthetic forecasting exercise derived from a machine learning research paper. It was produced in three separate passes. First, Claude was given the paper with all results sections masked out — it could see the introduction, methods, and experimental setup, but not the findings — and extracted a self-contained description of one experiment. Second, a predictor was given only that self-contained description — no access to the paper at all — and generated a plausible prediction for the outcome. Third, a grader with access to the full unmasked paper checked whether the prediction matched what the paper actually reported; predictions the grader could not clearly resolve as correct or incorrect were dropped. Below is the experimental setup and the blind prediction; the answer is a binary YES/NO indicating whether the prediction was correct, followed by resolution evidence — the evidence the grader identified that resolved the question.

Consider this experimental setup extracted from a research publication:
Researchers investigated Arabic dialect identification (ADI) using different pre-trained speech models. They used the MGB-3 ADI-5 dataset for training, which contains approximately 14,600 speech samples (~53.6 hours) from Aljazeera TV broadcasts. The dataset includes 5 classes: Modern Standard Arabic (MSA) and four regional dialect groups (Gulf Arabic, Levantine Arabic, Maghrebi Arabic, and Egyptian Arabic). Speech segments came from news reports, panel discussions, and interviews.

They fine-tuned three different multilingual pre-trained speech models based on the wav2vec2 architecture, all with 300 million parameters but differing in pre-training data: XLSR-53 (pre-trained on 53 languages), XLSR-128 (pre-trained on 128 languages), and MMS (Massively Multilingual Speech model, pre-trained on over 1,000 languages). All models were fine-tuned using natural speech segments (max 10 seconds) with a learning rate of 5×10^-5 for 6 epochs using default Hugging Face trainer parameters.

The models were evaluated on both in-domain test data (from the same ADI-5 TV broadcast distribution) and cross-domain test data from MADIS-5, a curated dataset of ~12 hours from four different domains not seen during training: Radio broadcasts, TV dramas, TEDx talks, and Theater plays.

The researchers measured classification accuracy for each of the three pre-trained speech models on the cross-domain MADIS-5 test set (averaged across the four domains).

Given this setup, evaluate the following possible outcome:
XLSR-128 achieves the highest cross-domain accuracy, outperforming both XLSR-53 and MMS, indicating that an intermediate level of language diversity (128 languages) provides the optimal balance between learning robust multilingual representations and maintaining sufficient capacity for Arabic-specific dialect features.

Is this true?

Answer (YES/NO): NO